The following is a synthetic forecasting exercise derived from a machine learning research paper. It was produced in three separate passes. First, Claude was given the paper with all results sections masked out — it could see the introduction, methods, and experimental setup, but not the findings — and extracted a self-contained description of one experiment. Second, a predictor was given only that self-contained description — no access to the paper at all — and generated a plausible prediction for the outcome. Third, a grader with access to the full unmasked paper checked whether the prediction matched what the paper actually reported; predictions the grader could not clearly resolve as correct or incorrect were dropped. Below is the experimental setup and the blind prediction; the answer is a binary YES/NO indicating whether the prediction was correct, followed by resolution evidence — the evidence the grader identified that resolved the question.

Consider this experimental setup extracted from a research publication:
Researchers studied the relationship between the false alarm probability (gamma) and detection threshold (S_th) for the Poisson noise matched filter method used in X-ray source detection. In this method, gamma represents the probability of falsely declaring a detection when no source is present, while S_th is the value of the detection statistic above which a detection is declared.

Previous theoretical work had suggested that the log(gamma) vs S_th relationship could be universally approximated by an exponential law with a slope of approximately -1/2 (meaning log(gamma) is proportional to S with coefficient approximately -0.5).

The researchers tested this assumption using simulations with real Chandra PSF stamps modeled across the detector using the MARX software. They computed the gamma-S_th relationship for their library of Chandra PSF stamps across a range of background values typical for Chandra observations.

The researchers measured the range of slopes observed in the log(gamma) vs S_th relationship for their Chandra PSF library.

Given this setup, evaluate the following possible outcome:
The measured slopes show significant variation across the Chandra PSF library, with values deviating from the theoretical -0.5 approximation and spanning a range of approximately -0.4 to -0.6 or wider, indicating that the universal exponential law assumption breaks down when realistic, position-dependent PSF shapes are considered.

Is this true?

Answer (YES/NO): NO